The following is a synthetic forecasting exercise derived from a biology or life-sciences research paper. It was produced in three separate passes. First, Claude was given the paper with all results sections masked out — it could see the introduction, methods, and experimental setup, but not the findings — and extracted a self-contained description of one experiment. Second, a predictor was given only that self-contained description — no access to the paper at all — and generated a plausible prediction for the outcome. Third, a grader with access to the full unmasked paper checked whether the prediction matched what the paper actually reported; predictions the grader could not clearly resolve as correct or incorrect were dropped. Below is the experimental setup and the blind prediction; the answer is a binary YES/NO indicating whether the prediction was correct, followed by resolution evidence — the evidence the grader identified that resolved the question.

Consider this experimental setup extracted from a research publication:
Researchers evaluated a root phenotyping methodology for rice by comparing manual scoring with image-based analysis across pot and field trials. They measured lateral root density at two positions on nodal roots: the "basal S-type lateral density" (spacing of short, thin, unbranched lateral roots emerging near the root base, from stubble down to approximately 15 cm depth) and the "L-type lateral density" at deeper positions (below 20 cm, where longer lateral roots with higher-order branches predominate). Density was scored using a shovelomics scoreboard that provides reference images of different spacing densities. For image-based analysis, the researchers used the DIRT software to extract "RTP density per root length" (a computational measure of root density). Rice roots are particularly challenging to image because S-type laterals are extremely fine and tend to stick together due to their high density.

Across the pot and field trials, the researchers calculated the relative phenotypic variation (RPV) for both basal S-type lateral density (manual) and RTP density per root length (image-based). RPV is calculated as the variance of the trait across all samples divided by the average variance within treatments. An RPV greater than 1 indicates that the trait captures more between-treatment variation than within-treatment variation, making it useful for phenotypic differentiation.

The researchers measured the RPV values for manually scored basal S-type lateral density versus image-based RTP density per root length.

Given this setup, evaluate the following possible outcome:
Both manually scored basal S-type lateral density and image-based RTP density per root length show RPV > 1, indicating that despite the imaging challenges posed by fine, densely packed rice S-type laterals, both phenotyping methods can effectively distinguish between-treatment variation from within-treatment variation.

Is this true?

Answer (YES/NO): NO